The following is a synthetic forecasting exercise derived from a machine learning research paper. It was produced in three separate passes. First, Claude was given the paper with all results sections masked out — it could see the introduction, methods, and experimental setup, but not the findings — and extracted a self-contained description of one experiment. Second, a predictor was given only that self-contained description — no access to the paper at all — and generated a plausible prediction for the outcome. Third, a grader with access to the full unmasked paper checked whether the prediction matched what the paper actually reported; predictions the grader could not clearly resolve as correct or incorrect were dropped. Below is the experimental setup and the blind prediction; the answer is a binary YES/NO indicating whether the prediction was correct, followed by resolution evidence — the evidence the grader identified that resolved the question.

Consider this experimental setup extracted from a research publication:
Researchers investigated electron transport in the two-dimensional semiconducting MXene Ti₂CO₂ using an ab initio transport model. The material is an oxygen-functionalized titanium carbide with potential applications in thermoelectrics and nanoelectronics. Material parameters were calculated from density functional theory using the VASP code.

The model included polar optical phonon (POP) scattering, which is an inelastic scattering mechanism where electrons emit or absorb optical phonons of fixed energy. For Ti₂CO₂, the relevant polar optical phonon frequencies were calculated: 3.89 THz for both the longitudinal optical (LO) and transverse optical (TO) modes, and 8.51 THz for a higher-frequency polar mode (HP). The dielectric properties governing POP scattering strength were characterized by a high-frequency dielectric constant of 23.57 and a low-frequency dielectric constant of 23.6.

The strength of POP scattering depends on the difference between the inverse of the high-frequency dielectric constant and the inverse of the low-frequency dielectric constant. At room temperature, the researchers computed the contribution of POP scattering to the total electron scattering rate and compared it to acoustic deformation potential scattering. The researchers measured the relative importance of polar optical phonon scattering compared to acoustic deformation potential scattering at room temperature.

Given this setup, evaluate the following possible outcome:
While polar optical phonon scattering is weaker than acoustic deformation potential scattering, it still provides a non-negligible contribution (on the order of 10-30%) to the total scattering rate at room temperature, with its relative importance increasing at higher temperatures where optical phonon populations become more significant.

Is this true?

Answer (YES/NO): NO